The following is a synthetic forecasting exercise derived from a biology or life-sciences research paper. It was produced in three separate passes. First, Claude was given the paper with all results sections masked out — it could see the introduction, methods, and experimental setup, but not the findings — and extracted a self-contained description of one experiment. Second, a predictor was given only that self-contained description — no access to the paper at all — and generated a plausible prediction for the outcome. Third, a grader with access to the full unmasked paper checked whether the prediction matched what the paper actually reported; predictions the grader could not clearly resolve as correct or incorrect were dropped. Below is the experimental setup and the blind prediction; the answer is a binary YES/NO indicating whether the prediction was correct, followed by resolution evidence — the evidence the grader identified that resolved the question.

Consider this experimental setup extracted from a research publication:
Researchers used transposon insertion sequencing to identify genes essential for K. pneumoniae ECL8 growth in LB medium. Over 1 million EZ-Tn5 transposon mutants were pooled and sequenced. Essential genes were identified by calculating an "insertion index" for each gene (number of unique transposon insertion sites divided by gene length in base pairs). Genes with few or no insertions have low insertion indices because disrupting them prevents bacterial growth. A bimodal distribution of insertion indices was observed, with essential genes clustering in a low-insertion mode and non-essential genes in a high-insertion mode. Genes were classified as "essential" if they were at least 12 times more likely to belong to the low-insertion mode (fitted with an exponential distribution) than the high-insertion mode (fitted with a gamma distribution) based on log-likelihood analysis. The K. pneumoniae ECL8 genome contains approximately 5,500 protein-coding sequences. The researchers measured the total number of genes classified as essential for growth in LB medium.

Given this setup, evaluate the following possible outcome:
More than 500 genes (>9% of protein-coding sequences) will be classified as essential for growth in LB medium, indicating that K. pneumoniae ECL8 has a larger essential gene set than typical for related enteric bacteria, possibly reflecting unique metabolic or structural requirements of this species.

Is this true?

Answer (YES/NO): NO